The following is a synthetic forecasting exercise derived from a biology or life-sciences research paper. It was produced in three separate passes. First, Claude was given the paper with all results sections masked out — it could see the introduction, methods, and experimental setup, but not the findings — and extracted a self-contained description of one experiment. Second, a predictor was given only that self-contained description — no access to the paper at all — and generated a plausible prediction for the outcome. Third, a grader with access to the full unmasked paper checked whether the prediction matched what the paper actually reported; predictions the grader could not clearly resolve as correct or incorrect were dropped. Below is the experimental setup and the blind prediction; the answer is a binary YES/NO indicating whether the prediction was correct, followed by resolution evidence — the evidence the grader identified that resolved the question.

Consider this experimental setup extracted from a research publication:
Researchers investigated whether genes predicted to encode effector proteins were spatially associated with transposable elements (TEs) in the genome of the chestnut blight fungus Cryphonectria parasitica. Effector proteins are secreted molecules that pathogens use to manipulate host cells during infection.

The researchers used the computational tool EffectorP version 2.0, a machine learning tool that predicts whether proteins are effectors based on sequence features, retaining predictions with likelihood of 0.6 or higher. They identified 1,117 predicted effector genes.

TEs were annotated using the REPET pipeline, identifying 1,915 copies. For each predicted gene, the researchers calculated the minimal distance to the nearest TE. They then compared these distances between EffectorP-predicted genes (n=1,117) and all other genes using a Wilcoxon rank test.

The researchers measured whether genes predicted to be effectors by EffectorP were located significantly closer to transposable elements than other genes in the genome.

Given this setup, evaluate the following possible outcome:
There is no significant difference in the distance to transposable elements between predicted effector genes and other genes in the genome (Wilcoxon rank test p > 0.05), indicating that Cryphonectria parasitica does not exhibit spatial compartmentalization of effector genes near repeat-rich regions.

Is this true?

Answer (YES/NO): NO